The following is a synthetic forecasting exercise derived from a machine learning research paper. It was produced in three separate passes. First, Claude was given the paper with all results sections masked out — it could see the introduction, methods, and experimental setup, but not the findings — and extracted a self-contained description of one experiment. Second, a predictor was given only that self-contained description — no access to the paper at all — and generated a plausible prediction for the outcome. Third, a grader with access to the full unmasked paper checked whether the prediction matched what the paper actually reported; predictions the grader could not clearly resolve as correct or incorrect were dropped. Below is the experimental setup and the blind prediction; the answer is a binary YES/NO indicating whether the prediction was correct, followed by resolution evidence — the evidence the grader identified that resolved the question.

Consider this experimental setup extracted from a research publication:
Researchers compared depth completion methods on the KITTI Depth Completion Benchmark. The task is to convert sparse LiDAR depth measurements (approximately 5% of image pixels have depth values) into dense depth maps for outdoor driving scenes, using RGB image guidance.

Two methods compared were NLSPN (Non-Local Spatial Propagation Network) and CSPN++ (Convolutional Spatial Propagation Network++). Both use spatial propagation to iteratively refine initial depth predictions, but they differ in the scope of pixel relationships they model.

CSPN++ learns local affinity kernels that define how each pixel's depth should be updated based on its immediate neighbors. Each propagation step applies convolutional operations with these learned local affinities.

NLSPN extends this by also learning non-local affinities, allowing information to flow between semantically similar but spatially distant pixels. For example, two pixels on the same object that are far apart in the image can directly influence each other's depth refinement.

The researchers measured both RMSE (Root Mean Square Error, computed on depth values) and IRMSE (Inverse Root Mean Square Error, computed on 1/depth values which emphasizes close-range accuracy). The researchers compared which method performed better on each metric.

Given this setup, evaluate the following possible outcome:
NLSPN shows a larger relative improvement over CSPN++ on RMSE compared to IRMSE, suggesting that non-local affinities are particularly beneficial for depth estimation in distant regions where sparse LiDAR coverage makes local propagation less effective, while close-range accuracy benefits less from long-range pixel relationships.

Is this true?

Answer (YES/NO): NO